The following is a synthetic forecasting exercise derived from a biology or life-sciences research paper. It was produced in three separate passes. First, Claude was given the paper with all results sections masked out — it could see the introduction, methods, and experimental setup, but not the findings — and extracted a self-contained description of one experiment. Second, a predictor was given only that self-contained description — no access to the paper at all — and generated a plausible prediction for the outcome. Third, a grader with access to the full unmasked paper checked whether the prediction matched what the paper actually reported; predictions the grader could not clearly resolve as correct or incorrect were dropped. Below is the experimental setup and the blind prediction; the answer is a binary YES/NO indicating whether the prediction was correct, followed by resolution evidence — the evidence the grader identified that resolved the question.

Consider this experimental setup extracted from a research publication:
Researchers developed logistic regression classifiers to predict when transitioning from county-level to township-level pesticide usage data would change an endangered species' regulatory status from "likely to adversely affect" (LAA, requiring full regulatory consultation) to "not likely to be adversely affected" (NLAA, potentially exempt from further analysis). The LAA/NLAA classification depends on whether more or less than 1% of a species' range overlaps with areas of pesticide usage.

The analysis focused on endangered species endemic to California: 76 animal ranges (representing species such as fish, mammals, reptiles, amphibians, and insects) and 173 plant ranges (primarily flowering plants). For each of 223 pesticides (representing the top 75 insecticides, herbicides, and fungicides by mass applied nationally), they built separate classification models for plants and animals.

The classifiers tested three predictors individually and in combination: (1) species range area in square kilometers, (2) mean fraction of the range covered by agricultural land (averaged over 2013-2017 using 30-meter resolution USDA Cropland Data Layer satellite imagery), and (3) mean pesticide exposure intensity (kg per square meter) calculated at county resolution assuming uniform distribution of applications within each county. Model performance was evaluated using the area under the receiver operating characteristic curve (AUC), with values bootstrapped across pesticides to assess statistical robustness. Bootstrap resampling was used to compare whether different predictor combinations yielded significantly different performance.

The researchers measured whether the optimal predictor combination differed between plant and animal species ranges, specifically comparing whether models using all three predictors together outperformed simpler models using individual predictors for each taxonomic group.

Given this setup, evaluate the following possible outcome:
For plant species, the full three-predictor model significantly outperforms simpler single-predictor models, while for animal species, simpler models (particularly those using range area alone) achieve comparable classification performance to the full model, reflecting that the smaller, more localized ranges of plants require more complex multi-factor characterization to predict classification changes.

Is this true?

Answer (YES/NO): NO